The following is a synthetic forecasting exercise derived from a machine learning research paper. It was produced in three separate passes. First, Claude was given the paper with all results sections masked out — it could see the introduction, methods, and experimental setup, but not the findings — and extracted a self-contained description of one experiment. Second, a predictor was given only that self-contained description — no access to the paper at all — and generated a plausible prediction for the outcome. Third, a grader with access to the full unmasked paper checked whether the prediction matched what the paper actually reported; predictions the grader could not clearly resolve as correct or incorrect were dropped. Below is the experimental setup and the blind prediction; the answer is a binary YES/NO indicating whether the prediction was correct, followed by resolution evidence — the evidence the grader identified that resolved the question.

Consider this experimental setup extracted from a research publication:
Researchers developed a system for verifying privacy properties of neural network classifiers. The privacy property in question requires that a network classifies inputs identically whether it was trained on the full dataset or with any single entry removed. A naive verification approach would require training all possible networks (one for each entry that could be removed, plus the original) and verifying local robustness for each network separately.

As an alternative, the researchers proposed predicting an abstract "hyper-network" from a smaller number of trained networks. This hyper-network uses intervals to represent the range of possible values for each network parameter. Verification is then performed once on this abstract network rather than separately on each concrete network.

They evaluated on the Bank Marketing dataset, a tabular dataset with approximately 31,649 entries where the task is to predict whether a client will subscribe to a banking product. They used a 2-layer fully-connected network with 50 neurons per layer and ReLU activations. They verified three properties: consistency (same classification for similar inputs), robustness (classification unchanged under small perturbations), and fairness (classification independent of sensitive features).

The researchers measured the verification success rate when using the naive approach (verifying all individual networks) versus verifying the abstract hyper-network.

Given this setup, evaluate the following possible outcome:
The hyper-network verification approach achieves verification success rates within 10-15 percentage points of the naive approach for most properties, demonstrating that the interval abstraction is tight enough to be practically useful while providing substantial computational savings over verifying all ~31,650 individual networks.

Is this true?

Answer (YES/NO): NO